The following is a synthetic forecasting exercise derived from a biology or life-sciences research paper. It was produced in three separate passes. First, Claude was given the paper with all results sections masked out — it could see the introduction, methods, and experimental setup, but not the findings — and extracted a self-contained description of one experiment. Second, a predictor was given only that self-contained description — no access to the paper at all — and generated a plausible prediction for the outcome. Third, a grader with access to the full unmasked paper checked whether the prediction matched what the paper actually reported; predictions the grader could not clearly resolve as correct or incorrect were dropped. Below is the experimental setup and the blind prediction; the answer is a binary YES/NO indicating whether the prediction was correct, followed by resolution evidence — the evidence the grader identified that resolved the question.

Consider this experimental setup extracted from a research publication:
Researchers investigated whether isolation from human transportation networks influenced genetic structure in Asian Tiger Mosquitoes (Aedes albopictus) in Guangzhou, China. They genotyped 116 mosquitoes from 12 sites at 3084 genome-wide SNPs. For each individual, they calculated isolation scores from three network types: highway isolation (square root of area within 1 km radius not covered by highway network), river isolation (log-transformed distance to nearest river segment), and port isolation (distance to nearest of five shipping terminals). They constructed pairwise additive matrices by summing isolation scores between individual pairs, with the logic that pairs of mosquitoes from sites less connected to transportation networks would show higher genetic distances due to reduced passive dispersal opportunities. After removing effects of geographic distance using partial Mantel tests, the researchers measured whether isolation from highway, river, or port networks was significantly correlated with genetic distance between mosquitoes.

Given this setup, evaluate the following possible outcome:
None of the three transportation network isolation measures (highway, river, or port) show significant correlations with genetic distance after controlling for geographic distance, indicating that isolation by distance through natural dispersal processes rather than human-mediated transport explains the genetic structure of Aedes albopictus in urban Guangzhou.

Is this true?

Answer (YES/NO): NO